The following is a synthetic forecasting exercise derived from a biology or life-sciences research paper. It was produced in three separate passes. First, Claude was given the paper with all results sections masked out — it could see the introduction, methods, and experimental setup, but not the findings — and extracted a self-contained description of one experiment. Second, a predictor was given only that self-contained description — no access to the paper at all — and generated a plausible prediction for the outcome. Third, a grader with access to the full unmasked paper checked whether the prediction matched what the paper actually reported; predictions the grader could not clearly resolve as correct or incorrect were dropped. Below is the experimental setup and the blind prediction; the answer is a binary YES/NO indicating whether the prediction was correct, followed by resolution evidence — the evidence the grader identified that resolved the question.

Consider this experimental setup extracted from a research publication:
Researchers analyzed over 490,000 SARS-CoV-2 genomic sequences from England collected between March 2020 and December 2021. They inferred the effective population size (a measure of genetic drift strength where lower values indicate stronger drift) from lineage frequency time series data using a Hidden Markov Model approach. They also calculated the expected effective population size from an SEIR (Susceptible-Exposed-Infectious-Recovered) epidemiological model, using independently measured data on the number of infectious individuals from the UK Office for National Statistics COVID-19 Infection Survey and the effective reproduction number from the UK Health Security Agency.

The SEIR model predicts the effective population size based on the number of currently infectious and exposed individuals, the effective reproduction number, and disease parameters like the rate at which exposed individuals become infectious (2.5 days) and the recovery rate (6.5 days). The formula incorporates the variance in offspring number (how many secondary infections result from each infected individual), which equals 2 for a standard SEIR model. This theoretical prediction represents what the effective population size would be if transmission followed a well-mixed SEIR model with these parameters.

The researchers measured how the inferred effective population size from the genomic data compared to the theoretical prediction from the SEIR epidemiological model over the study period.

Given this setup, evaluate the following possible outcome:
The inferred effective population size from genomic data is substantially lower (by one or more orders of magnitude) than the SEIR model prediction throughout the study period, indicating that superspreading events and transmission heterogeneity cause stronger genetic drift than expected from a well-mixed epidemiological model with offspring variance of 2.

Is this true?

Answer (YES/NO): YES